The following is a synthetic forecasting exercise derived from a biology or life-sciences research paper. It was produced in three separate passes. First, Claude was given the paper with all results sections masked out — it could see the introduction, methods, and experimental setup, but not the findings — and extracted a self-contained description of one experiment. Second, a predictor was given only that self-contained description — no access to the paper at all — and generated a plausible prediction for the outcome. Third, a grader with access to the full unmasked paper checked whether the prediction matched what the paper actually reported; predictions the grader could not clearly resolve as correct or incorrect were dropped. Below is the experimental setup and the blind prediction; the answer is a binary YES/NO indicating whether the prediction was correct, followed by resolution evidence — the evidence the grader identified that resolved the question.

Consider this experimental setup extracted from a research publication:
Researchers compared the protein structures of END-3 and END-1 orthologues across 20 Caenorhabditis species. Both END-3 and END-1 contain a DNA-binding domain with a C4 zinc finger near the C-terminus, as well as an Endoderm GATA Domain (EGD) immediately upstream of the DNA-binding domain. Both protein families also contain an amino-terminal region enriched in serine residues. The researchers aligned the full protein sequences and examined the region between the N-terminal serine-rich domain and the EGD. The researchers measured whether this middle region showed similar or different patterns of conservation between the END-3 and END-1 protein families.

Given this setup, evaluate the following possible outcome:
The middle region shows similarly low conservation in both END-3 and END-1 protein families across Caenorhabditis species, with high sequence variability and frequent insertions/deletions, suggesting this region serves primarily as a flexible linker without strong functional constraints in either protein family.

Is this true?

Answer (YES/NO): NO